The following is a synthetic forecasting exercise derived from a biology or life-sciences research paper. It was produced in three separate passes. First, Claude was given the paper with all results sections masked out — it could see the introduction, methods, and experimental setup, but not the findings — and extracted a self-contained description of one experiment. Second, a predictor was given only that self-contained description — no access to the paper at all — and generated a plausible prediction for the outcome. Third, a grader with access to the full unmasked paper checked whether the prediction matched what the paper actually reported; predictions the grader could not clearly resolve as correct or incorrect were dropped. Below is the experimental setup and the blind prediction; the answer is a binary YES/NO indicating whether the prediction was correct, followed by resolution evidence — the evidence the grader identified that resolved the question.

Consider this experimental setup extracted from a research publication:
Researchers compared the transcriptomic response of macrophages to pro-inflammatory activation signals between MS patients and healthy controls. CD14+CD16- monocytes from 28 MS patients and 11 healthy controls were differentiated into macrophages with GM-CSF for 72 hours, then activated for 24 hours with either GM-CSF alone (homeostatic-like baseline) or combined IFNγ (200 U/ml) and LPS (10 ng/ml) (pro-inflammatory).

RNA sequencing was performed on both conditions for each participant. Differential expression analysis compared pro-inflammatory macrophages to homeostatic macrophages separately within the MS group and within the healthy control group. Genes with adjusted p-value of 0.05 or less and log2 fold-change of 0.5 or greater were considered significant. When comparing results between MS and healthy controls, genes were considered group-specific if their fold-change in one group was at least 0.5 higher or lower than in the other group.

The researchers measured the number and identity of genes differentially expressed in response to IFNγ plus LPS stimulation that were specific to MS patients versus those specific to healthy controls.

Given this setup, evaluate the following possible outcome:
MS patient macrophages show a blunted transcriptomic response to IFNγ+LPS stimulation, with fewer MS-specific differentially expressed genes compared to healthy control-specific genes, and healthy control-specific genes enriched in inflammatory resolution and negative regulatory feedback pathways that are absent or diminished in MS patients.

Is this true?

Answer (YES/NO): NO